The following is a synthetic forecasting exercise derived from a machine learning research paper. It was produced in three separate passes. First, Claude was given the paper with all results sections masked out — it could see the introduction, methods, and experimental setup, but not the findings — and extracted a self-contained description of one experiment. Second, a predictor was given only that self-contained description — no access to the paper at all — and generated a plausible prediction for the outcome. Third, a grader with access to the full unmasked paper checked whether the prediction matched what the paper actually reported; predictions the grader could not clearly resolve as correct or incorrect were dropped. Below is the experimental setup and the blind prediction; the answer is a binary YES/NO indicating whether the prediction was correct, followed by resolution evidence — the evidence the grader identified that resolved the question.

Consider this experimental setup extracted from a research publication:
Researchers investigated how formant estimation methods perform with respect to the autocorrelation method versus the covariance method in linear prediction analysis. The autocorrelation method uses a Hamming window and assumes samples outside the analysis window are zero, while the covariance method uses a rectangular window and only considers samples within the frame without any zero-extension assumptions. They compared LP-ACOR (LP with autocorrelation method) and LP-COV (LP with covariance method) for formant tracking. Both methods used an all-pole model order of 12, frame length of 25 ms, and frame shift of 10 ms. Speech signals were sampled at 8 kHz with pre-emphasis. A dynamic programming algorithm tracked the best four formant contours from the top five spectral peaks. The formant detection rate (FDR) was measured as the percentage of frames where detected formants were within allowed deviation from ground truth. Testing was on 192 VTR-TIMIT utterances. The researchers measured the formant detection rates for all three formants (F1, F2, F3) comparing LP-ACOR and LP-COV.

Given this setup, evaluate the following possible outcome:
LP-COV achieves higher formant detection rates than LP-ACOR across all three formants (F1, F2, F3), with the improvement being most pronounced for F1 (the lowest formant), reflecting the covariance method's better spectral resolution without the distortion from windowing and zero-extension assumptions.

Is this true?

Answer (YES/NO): NO